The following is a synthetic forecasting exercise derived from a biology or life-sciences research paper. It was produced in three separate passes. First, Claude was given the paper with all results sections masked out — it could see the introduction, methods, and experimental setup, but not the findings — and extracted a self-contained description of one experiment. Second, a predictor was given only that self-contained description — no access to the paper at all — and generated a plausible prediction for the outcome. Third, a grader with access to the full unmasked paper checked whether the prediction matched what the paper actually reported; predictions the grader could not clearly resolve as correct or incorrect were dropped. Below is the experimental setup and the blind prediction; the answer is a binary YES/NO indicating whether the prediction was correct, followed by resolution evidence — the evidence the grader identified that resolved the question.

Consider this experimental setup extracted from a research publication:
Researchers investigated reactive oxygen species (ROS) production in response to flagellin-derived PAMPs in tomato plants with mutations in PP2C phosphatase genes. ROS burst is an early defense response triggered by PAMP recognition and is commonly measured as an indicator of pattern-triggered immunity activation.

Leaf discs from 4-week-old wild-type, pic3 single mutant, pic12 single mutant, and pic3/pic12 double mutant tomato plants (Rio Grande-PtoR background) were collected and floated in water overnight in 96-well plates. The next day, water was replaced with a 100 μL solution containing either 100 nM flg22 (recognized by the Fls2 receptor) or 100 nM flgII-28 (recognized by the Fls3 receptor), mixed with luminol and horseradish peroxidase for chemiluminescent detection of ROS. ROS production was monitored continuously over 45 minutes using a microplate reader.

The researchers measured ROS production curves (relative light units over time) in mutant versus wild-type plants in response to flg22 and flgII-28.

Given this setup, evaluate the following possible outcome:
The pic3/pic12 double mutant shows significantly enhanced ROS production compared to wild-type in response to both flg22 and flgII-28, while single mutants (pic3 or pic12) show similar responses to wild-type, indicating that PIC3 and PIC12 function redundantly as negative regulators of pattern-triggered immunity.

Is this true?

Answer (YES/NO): NO